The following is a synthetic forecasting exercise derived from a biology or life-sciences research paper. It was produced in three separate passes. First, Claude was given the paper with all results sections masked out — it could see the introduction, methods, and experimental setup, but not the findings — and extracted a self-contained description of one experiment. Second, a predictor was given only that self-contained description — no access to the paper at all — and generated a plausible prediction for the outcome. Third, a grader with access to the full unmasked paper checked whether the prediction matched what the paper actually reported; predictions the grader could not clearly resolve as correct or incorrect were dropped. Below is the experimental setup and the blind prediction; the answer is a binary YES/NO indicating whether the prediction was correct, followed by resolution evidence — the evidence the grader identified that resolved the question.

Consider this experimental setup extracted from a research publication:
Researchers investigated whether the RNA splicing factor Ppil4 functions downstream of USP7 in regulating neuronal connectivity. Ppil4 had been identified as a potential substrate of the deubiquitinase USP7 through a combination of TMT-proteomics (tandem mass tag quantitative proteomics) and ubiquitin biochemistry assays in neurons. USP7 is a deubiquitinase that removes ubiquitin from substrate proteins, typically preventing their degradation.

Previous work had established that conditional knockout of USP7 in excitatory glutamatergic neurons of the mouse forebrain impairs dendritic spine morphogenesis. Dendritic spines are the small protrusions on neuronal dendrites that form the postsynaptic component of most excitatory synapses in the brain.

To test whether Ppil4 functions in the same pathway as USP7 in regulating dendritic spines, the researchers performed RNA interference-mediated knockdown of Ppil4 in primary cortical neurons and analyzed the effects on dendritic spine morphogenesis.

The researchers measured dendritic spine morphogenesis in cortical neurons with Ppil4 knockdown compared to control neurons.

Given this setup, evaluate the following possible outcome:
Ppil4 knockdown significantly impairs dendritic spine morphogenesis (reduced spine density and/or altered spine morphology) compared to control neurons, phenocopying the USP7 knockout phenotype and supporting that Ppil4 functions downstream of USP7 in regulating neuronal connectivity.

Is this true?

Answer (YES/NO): YES